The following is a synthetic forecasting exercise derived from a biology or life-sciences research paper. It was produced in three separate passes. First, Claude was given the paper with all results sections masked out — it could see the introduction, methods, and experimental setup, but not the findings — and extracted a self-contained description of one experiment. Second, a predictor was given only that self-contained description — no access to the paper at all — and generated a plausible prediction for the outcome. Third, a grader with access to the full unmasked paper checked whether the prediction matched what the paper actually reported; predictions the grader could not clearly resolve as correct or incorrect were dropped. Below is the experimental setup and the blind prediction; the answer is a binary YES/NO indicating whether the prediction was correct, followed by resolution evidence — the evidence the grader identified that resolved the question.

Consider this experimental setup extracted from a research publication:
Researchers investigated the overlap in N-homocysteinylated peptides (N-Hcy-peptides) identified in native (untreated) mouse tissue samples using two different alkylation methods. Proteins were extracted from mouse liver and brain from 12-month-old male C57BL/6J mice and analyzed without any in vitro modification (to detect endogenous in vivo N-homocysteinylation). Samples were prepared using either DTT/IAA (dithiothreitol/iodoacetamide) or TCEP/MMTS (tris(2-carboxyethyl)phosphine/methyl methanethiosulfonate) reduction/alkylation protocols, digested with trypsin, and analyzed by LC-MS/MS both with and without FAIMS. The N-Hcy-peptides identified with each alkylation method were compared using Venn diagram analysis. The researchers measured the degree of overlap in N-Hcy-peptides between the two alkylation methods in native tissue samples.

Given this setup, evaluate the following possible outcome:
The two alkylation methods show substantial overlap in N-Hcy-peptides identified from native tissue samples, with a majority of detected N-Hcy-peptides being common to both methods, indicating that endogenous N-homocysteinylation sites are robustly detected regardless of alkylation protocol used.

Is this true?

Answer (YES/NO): NO